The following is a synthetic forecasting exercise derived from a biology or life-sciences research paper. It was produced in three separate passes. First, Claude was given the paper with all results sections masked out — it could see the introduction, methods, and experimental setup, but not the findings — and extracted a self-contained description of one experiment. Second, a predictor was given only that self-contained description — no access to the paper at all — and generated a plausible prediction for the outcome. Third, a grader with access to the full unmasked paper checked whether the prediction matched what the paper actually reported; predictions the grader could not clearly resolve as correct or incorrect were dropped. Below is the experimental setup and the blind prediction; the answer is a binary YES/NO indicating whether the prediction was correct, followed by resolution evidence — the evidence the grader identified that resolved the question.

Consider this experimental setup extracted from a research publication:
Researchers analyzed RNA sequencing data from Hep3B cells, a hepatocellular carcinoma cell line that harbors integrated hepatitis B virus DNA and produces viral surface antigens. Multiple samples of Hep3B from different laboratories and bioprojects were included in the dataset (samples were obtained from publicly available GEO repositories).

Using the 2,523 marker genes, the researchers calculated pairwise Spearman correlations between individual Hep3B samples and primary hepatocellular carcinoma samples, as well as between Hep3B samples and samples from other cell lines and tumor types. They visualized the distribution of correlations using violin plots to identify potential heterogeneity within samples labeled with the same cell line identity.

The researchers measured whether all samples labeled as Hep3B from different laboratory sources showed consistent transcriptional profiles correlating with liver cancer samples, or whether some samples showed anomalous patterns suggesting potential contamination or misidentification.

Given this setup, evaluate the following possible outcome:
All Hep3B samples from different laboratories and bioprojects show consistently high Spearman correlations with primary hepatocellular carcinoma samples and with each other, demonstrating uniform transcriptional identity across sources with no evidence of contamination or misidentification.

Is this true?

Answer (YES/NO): NO